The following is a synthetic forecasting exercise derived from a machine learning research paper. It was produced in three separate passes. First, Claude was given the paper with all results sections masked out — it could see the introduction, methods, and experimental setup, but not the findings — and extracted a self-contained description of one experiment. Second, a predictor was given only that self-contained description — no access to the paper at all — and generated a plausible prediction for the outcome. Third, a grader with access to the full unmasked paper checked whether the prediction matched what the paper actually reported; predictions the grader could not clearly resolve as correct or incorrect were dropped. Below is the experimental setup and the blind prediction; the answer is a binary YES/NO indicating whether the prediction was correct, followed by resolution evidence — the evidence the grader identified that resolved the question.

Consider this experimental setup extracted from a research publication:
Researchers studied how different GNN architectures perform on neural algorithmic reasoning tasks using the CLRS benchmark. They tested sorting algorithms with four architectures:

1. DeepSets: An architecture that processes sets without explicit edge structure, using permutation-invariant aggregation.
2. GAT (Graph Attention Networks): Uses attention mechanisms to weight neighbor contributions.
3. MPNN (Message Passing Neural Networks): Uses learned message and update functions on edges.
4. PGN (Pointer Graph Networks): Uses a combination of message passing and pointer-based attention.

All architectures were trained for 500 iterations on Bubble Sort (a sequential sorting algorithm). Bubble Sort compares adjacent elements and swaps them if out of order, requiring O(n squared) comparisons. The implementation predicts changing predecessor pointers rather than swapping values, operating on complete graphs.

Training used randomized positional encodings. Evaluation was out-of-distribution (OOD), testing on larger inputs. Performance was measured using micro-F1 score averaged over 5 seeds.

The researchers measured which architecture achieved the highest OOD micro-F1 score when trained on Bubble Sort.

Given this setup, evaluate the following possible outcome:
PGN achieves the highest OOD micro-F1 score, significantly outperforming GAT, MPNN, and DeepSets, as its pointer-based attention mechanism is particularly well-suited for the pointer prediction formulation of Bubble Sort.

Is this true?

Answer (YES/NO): NO